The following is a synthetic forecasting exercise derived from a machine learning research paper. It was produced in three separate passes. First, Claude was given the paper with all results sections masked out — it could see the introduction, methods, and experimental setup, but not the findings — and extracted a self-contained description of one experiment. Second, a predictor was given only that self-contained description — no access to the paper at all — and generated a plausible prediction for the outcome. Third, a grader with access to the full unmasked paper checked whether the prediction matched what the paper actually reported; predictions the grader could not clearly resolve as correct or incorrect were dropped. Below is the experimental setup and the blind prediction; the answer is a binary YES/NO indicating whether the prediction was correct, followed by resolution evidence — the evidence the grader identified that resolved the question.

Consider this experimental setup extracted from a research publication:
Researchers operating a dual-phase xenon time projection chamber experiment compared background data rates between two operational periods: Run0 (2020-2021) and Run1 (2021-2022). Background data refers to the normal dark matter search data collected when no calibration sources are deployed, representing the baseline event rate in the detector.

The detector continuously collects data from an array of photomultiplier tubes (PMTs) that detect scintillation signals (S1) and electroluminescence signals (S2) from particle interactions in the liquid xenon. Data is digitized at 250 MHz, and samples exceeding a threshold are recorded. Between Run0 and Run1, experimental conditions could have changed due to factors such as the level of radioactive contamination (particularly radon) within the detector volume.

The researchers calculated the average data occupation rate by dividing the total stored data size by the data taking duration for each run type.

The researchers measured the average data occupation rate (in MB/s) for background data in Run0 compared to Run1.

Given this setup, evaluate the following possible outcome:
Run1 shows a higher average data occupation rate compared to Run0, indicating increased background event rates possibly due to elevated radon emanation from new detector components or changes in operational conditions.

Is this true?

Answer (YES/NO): YES